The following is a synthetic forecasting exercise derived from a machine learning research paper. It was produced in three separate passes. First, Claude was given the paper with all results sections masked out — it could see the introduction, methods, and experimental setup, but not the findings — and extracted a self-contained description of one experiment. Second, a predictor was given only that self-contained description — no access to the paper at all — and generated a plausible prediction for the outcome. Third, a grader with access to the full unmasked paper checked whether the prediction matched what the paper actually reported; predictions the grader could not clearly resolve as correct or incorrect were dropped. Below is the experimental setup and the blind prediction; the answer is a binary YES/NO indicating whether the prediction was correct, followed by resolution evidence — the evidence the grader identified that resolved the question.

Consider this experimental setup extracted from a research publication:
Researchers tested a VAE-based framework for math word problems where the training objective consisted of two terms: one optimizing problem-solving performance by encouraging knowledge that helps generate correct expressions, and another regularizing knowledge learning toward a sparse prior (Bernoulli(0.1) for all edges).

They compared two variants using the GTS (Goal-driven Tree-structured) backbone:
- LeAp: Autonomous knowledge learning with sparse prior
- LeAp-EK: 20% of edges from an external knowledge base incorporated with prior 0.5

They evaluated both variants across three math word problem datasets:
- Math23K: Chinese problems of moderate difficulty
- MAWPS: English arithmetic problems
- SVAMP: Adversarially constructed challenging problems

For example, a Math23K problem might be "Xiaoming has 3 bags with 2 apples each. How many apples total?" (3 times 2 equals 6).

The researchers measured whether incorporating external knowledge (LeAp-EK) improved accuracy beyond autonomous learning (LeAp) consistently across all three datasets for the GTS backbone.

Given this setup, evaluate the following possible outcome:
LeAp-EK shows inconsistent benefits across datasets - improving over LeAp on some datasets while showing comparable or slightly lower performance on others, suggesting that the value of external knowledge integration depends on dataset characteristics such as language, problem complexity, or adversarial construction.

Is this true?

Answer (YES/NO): NO